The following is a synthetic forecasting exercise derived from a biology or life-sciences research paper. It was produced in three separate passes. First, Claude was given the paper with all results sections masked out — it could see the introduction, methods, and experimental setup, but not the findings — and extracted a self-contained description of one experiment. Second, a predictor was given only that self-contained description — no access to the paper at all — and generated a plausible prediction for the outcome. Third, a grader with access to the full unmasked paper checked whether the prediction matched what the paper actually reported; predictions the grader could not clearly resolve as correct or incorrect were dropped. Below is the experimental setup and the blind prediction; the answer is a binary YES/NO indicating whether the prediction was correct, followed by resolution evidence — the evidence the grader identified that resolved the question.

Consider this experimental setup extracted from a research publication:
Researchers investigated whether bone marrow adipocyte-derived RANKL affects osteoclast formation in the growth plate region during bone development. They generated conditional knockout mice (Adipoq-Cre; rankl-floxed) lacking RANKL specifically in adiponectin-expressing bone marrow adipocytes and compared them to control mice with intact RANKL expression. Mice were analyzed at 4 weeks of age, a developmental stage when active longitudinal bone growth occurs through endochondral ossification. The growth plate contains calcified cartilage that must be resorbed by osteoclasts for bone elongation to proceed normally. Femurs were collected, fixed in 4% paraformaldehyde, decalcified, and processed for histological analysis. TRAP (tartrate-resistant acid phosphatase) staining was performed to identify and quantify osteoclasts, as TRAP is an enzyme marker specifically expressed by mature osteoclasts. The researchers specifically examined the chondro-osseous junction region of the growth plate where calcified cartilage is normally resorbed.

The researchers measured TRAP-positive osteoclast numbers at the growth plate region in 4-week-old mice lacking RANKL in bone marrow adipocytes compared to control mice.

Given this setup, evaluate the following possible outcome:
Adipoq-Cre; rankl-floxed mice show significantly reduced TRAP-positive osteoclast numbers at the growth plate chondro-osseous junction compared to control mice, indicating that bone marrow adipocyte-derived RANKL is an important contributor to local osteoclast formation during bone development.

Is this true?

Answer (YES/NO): NO